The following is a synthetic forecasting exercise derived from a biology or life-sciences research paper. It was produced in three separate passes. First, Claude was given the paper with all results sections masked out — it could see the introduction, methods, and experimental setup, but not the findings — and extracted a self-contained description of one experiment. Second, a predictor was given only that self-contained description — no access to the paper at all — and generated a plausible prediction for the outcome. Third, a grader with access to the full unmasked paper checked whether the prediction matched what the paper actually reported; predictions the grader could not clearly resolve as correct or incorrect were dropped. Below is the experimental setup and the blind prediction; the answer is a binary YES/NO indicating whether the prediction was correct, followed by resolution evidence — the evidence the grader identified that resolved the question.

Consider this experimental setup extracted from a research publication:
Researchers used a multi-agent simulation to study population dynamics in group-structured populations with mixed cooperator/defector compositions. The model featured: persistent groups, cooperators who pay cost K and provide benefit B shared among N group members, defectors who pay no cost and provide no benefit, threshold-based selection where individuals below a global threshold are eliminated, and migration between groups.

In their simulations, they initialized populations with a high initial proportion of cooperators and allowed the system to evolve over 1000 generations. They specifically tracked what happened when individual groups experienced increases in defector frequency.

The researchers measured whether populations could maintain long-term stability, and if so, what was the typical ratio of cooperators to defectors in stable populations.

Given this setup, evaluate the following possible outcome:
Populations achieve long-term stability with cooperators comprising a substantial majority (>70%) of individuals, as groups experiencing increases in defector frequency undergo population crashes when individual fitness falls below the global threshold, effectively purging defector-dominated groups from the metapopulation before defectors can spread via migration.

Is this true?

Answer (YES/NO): YES